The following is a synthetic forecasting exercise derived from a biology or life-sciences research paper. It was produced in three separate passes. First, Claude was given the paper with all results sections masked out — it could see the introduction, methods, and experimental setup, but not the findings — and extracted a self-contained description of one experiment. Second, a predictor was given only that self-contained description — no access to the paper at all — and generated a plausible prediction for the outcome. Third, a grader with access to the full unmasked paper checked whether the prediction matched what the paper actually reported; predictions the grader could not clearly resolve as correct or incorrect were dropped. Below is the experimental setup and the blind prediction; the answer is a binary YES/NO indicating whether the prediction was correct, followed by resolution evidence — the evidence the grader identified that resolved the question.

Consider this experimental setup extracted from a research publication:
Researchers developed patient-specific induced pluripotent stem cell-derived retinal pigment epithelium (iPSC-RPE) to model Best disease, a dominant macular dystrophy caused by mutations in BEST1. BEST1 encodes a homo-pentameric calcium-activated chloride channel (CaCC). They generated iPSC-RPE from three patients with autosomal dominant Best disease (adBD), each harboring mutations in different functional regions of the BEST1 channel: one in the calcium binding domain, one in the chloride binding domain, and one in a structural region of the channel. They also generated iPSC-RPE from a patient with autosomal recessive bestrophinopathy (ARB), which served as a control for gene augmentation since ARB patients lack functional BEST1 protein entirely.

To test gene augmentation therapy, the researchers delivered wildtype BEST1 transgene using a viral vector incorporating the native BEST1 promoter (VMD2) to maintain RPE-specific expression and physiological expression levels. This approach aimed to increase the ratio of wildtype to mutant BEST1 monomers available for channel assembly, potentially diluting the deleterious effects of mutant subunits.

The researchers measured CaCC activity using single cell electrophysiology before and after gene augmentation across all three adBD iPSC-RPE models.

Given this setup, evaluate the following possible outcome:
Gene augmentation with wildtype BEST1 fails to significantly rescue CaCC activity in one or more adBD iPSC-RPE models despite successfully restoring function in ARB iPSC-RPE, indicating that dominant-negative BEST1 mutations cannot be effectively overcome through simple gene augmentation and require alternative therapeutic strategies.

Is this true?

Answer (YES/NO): NO